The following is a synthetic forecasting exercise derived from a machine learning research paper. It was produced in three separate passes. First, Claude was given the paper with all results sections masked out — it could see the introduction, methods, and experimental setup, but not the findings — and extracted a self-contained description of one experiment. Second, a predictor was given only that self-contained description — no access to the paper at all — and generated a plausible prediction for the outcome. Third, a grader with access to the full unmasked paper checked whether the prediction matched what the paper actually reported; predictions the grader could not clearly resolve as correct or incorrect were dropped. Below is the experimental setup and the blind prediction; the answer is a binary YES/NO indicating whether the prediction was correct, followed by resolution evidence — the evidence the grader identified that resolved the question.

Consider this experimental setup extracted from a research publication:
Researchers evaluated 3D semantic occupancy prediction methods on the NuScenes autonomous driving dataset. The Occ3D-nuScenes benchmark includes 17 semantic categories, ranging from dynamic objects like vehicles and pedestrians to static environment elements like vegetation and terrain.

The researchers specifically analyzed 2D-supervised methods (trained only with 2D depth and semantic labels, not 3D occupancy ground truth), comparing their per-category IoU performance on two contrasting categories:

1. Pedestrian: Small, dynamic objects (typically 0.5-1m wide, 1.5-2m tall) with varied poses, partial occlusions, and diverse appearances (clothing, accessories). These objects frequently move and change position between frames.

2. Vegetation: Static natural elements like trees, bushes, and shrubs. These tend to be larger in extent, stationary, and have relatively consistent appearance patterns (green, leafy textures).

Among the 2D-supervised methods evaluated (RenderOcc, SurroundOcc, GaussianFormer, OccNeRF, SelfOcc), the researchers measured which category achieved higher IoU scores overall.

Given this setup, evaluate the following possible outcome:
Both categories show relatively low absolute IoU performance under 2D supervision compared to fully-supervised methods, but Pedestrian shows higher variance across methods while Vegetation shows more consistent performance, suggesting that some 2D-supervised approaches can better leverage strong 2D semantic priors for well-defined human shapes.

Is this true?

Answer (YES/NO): NO